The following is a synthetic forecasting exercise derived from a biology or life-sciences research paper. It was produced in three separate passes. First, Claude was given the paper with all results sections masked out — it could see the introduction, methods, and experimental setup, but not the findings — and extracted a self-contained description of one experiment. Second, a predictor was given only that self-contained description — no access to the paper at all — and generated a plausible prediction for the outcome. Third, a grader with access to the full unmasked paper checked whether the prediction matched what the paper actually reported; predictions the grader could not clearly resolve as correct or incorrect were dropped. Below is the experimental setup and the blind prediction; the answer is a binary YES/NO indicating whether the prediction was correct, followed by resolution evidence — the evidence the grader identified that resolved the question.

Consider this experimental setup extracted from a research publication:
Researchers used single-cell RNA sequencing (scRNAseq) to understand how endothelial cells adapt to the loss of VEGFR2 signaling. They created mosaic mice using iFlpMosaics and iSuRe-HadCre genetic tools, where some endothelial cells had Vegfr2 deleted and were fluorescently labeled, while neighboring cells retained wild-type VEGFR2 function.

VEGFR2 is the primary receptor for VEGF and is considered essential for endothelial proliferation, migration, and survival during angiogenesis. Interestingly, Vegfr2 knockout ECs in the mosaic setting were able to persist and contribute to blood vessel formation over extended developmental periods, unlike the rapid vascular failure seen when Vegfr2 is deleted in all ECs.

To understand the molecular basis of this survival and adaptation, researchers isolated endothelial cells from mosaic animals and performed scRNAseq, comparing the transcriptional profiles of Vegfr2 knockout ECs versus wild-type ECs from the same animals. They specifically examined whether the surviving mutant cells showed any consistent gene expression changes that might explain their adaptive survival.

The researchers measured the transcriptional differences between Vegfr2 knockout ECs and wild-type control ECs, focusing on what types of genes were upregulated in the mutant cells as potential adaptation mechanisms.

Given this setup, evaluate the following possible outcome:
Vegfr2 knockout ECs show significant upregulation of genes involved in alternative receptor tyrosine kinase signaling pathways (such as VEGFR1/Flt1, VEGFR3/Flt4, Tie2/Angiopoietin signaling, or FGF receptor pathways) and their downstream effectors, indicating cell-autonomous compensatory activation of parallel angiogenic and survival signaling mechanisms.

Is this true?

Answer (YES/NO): YES